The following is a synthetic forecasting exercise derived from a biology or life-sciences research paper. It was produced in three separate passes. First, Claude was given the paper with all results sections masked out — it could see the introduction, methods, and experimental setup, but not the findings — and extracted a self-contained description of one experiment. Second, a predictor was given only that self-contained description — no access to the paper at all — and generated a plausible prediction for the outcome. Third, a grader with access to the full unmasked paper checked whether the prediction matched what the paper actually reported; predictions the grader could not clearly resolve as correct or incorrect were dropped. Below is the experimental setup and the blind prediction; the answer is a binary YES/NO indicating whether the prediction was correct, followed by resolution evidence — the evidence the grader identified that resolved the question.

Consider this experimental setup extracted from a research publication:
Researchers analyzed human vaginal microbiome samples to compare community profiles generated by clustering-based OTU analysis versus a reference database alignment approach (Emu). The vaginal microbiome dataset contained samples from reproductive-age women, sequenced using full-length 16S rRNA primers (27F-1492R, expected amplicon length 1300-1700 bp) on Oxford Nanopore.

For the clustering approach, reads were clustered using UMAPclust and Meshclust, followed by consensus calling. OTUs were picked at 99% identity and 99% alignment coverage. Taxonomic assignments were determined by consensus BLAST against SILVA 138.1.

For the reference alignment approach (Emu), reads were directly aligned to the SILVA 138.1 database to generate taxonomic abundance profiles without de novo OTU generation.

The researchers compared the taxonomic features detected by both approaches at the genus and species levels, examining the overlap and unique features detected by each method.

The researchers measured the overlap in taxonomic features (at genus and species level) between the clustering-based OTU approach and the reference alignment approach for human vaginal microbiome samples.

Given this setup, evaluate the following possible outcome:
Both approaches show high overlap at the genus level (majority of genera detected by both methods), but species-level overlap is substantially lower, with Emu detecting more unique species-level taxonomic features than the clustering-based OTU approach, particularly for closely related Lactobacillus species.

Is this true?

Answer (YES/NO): NO